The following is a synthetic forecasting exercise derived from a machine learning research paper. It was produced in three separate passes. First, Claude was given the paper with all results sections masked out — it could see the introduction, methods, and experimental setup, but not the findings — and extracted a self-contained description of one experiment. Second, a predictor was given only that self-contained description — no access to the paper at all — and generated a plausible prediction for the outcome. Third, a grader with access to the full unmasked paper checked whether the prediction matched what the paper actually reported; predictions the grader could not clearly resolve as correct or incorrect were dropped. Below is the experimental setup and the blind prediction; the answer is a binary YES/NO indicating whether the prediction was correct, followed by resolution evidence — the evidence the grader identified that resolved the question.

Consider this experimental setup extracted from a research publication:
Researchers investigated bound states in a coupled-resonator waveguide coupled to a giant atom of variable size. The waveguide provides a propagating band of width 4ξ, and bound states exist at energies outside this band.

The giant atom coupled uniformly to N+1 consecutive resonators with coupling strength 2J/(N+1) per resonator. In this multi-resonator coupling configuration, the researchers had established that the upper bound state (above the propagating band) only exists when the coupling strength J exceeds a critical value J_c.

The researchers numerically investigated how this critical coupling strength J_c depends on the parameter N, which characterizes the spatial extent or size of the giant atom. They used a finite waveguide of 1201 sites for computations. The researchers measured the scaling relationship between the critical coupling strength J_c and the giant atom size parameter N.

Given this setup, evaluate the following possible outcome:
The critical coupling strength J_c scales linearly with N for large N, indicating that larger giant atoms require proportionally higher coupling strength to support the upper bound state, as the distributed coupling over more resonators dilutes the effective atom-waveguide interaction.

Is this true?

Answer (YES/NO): YES